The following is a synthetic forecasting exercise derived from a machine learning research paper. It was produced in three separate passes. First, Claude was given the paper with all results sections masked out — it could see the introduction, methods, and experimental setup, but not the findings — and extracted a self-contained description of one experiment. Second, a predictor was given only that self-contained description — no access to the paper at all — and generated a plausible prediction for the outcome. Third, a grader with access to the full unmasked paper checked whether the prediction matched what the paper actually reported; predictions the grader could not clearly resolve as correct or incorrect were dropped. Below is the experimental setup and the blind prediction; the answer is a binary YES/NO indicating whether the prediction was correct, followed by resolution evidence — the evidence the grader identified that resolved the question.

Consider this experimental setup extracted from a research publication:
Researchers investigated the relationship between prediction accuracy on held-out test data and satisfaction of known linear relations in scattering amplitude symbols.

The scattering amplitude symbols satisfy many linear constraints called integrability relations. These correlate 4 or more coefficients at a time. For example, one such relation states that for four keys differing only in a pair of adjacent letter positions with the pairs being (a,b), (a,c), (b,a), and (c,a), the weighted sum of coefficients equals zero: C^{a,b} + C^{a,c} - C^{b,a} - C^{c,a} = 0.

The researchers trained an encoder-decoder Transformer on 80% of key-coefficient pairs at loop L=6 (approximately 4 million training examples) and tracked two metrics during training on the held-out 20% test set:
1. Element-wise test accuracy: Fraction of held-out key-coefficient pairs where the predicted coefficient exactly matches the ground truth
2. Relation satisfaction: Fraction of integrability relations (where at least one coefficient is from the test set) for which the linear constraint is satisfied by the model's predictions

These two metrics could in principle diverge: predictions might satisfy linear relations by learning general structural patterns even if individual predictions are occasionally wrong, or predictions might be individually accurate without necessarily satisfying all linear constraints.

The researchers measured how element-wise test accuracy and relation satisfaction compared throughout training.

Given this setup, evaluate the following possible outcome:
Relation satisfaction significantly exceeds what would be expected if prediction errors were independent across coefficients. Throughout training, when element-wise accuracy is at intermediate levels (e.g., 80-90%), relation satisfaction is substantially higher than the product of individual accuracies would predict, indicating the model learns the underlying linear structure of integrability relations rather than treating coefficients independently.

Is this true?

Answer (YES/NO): YES